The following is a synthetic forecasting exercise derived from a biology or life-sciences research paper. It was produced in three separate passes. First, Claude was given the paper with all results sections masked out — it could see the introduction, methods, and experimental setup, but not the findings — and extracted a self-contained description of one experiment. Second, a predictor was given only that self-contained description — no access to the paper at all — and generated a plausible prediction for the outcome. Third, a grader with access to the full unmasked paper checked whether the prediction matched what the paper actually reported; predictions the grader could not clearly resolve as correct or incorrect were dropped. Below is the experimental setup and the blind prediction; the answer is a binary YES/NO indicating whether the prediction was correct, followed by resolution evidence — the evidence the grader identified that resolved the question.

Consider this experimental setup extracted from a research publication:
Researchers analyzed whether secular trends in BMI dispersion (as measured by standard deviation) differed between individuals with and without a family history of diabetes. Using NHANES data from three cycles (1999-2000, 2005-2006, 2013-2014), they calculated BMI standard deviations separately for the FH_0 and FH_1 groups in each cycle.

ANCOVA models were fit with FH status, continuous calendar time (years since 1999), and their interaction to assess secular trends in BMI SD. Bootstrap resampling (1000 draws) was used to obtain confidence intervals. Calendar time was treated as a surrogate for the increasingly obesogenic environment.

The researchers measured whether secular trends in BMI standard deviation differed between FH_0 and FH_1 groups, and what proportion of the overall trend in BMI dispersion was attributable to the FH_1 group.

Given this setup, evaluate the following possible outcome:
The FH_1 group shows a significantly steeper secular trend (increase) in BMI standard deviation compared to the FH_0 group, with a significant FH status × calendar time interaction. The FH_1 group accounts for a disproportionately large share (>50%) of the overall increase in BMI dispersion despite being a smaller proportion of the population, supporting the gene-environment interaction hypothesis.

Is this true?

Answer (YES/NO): YES